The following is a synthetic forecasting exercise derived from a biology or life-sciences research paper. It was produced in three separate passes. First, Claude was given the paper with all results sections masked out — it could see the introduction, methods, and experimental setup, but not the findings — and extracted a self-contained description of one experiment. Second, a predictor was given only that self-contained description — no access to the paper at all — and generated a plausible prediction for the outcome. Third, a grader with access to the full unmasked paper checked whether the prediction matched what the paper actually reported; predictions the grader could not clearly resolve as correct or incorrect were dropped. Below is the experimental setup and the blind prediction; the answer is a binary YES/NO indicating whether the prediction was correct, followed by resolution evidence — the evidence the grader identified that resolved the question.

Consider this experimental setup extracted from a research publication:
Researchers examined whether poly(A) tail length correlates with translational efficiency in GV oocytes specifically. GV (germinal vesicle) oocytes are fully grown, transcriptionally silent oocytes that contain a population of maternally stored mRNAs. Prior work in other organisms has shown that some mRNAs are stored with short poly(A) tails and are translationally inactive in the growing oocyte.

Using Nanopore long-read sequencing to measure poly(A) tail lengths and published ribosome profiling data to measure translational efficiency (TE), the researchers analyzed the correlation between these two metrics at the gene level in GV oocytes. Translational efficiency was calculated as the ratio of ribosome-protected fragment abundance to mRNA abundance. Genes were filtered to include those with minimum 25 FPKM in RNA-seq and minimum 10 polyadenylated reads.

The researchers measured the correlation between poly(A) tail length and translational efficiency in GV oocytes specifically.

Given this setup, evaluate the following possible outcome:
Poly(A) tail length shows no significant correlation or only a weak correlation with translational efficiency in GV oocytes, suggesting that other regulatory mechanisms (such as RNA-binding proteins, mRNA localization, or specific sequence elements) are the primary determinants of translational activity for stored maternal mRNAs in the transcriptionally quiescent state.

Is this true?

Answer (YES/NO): NO